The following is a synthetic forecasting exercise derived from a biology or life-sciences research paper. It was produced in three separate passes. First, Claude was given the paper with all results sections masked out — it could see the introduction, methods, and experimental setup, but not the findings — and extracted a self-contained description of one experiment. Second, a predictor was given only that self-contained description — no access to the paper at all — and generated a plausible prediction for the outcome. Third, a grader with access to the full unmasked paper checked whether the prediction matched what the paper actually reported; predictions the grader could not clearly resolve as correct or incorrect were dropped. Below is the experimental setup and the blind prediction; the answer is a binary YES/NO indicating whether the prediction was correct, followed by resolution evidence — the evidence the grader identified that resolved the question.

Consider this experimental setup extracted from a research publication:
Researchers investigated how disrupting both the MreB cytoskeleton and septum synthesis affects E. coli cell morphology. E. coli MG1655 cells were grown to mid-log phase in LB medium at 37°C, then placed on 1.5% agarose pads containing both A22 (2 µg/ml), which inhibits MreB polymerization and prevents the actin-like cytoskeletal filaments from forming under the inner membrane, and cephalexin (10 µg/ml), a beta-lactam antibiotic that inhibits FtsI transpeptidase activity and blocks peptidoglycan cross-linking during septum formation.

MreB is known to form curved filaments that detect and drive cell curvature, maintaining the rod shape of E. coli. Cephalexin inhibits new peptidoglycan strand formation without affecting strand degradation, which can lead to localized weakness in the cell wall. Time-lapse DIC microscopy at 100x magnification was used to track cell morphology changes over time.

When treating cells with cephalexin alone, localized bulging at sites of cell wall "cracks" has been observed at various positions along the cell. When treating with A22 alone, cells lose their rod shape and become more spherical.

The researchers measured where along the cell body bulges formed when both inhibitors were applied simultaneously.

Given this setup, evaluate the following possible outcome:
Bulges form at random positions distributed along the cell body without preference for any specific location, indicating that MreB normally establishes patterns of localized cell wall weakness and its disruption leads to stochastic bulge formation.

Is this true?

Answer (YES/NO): NO